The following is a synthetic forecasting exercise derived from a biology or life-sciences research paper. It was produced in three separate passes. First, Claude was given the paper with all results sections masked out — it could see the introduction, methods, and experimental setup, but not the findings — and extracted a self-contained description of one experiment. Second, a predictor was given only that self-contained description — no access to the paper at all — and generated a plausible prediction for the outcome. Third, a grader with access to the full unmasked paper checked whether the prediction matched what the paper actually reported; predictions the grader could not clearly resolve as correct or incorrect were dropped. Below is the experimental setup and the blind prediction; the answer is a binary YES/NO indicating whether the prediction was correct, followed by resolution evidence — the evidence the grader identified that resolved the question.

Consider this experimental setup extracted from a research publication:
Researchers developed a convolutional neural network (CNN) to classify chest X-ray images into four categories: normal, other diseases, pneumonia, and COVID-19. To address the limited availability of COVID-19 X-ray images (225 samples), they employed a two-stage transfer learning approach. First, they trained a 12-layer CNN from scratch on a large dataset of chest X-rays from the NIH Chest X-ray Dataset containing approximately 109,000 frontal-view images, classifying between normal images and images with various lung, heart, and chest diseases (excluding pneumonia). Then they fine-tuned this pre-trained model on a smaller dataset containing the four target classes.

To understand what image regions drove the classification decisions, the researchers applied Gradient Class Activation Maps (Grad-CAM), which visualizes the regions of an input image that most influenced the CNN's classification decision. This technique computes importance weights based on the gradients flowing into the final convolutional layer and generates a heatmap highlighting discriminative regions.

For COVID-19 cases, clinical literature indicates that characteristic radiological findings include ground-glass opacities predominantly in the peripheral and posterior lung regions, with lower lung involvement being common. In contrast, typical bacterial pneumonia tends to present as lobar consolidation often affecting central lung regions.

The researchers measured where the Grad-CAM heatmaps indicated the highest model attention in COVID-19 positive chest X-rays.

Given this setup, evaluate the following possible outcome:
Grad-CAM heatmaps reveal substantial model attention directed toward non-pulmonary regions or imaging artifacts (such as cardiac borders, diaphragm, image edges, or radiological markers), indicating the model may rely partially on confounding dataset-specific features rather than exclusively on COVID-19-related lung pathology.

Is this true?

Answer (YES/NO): NO